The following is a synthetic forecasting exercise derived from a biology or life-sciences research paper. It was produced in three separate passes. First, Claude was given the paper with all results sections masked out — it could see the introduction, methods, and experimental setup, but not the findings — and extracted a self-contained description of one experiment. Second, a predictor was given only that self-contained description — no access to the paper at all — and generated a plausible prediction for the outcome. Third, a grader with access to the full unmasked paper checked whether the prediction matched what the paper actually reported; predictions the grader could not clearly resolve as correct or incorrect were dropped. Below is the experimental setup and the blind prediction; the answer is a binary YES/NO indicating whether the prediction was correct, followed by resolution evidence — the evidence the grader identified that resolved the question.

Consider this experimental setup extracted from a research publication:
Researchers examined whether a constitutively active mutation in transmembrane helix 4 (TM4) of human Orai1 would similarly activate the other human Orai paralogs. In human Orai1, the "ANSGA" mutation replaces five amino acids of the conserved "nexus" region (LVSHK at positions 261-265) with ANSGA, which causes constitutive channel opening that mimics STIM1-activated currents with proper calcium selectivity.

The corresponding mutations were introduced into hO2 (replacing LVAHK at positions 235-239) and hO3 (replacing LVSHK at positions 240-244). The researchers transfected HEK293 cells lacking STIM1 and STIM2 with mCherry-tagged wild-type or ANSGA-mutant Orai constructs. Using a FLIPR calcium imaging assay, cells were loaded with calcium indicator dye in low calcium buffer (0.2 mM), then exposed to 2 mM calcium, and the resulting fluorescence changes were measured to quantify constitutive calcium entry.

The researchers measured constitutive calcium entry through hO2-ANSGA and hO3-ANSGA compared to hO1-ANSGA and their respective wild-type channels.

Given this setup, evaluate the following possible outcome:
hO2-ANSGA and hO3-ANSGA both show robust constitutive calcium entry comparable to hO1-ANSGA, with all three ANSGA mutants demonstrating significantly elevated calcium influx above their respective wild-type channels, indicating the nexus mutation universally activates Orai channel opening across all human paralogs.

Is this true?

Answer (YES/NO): NO